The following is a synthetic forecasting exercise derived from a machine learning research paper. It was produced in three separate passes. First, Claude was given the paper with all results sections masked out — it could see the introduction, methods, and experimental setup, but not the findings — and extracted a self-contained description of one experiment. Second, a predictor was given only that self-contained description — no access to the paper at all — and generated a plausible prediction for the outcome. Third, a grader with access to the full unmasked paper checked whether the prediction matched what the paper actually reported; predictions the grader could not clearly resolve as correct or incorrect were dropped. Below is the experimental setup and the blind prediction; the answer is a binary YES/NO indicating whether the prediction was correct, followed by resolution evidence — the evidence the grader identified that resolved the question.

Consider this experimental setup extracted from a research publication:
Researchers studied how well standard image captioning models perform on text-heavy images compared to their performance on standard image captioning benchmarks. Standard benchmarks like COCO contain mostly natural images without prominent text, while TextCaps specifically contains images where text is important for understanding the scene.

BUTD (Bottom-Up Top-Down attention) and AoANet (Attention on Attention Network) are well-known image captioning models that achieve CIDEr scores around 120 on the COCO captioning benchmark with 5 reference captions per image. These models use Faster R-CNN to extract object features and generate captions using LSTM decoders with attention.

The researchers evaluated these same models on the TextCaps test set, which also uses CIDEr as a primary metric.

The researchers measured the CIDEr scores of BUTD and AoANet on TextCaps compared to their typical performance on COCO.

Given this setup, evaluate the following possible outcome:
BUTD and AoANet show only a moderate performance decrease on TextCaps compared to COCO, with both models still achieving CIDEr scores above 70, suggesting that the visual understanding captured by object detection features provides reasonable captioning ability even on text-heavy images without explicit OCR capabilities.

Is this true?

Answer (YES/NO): NO